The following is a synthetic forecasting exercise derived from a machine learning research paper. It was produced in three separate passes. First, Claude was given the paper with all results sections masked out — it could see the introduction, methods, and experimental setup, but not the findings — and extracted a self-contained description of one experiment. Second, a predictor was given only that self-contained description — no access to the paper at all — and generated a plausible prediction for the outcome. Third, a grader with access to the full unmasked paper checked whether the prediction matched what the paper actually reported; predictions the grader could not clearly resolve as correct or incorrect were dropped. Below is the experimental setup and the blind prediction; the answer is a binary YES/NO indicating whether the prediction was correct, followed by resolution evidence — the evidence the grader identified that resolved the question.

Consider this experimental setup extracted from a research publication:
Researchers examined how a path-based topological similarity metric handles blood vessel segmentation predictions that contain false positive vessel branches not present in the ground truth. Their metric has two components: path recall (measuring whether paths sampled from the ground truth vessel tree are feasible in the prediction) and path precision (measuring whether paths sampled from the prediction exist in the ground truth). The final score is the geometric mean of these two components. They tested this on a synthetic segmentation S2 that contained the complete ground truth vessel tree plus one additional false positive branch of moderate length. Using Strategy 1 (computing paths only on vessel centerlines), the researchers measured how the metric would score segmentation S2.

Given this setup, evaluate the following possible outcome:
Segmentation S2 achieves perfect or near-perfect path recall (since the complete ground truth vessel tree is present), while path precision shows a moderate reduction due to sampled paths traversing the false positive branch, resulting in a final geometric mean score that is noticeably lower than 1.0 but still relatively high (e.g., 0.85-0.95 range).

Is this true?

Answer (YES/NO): NO